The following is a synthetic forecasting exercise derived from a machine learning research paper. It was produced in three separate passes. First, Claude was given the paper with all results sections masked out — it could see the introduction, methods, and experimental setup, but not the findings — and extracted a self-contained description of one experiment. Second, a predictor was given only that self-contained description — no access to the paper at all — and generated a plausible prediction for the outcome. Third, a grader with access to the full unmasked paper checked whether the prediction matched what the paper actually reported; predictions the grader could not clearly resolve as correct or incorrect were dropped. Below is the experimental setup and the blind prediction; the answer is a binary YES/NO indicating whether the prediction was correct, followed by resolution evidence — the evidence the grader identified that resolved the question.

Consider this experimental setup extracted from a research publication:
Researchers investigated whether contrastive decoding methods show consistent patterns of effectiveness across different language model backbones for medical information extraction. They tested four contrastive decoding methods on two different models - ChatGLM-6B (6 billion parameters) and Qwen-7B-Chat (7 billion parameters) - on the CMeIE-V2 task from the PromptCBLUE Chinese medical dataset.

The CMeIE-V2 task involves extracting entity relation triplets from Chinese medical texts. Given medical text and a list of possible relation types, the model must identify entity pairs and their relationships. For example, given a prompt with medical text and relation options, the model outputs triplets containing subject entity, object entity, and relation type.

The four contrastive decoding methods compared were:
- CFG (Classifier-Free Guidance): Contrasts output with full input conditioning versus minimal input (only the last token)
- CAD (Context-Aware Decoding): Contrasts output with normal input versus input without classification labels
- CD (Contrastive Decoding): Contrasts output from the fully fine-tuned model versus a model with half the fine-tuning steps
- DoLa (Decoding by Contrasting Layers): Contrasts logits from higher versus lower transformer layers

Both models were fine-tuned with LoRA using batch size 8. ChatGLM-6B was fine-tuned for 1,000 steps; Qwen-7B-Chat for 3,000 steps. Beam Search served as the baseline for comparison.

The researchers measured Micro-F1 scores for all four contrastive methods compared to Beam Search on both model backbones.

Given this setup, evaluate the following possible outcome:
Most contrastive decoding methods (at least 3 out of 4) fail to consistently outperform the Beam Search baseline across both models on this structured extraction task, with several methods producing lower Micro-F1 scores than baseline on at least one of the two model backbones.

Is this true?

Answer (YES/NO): YES